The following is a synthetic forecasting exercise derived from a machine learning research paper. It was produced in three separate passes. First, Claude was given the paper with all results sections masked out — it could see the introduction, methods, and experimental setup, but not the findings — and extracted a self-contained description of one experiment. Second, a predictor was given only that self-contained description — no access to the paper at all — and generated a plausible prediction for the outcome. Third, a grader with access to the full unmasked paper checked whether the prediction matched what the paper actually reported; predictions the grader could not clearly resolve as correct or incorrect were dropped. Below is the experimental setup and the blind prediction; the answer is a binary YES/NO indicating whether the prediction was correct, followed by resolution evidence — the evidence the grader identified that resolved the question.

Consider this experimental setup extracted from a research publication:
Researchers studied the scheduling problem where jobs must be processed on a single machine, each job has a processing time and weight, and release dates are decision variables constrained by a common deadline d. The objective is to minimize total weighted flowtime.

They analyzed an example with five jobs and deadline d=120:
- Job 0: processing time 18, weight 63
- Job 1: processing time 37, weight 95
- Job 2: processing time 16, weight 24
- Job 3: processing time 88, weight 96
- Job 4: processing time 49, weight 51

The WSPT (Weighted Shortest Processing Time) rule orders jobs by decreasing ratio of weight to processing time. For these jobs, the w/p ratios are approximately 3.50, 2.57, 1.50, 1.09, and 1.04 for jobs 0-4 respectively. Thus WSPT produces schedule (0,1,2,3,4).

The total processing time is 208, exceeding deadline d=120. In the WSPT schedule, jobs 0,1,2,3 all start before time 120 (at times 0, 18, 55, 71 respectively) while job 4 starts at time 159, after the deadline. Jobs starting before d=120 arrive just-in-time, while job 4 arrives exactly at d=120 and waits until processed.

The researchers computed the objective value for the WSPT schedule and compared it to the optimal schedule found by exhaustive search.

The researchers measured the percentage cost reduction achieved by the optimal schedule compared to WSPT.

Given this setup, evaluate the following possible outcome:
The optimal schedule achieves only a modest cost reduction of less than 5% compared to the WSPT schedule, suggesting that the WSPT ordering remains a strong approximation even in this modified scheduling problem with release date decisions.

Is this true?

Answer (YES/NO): NO